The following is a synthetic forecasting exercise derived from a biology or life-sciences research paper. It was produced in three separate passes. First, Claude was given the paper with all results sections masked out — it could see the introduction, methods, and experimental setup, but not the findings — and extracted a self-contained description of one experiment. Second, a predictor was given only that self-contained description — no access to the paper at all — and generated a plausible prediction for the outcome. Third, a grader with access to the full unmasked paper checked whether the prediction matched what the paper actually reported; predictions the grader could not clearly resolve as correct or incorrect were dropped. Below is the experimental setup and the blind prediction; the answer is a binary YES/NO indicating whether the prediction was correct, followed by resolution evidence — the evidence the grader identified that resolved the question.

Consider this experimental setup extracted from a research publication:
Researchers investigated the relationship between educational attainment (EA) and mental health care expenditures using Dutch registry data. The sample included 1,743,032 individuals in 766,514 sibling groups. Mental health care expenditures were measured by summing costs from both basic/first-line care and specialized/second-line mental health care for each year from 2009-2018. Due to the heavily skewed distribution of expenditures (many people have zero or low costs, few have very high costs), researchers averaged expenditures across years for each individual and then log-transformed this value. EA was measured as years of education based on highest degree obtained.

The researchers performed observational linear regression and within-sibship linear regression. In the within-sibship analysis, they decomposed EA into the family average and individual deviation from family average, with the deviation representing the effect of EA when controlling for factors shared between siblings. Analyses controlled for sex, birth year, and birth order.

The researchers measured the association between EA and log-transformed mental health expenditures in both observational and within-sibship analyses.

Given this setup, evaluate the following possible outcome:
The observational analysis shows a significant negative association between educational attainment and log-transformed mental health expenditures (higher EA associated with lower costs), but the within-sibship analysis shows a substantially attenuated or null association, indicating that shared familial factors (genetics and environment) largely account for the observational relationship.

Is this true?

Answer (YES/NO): NO